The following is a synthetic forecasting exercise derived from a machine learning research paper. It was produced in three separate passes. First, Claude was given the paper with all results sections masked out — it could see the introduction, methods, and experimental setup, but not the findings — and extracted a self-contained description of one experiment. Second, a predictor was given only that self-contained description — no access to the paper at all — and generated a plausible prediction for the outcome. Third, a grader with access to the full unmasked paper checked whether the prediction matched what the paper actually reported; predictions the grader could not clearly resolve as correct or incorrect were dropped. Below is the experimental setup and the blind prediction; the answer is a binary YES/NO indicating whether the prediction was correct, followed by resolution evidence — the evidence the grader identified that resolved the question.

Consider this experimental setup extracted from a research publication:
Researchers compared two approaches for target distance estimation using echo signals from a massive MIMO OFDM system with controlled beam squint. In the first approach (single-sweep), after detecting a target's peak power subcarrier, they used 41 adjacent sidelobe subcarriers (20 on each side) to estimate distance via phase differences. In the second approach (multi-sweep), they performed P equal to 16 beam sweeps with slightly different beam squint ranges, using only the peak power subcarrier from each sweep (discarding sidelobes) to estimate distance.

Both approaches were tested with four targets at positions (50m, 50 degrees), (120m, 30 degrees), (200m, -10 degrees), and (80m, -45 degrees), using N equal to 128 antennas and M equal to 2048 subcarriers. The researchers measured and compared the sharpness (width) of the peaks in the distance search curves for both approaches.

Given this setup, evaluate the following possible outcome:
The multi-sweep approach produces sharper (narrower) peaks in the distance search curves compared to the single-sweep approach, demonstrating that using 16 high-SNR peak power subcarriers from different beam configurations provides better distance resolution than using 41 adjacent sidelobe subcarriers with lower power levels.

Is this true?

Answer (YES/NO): YES